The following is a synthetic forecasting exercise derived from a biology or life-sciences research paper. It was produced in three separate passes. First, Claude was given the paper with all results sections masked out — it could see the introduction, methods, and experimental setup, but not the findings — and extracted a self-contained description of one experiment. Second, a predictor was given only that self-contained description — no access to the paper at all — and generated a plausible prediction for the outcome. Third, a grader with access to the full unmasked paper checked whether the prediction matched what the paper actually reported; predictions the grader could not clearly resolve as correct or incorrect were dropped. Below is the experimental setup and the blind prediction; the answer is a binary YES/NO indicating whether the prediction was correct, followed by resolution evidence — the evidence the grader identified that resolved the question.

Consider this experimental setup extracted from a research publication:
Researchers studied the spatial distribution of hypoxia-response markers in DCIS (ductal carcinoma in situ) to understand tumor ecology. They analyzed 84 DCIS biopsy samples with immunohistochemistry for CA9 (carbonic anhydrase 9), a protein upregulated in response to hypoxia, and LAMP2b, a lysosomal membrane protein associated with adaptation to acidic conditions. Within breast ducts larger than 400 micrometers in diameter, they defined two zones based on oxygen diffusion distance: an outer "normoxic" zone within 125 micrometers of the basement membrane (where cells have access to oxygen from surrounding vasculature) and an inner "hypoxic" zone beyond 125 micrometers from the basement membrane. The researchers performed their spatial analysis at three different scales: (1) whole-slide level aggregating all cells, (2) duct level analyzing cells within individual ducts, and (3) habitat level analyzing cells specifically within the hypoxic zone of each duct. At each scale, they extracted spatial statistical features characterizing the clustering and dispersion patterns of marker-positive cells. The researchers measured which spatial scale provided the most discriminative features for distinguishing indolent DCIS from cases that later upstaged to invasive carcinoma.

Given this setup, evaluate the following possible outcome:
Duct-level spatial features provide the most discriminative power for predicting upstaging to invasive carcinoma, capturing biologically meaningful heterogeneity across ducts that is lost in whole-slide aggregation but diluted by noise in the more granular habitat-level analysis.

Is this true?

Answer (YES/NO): NO